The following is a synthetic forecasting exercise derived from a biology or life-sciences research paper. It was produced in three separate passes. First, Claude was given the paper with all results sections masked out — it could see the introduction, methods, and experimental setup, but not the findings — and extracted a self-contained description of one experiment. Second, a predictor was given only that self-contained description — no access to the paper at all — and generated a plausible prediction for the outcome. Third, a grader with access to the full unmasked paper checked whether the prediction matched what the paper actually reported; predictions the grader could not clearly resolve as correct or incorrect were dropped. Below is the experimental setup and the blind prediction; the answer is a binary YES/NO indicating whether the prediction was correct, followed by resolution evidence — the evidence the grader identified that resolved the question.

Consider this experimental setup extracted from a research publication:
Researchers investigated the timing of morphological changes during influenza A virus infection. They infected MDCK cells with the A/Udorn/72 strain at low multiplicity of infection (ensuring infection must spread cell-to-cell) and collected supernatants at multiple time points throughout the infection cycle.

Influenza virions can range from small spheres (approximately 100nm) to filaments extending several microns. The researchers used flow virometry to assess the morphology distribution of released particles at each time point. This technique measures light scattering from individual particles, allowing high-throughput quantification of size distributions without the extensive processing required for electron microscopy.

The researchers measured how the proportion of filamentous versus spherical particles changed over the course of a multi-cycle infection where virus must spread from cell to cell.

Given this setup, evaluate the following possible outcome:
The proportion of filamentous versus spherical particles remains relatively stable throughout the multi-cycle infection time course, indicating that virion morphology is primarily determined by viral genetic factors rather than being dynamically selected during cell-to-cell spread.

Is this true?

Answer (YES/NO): NO